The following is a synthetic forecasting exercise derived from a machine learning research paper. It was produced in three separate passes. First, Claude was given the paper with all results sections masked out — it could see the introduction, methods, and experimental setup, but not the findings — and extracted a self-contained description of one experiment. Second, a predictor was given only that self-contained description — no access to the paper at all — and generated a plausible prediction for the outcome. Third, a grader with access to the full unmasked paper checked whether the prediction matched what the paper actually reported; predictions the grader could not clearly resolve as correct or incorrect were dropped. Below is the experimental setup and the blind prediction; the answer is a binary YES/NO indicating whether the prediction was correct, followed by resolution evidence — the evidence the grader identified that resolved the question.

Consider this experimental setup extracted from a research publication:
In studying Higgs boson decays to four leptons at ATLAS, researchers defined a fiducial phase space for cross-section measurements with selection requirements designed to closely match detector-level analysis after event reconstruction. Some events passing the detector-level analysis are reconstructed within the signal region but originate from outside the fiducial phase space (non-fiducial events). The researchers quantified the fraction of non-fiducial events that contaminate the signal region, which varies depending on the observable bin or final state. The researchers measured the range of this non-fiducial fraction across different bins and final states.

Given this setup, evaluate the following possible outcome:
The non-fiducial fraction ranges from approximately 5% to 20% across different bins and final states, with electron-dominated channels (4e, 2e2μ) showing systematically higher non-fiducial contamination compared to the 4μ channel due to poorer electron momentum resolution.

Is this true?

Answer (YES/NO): NO